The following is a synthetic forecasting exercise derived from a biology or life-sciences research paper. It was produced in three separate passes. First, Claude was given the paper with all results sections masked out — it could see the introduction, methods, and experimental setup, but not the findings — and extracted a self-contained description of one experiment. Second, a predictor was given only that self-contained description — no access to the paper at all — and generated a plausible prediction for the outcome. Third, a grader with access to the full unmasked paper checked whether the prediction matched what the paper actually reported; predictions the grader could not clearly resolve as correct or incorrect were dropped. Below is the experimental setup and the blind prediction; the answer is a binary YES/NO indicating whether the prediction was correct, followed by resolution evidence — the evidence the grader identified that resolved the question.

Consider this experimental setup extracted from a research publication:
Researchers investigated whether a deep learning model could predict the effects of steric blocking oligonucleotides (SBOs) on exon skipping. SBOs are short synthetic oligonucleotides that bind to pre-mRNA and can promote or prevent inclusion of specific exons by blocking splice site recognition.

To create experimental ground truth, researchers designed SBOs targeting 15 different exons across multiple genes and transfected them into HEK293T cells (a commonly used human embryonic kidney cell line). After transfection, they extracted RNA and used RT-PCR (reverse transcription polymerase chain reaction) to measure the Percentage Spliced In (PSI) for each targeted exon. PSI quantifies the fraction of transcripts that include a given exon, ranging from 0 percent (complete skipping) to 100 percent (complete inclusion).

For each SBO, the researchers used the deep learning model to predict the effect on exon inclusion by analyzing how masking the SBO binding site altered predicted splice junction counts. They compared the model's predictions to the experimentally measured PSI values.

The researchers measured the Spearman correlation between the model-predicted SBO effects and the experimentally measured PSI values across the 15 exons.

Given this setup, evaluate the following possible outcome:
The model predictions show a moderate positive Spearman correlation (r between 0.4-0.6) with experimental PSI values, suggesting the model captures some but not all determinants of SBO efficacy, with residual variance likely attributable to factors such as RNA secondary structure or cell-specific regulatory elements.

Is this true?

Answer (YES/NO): NO